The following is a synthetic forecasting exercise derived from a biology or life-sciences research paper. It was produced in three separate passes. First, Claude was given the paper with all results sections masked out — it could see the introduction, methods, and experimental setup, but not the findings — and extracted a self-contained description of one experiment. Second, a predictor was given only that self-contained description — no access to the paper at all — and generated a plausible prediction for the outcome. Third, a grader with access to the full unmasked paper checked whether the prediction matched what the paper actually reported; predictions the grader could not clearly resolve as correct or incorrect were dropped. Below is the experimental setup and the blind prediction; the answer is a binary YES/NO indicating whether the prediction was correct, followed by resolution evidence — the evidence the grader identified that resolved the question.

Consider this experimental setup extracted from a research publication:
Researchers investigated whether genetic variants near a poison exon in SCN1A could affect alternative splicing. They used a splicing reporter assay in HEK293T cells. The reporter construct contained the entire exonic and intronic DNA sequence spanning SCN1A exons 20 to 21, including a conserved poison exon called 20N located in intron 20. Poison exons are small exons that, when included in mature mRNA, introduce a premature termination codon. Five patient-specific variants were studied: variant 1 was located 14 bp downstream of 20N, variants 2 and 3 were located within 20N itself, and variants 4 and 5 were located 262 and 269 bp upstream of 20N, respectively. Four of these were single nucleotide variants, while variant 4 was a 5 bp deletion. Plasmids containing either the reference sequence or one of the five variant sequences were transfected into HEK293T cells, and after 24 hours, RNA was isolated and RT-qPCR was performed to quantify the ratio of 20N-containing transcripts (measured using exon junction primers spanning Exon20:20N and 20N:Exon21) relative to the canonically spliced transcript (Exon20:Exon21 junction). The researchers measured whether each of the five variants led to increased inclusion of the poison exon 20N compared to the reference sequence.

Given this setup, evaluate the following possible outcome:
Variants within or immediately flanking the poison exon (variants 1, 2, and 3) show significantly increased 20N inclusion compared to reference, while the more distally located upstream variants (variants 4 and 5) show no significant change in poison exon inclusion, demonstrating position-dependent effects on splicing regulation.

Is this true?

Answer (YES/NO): NO